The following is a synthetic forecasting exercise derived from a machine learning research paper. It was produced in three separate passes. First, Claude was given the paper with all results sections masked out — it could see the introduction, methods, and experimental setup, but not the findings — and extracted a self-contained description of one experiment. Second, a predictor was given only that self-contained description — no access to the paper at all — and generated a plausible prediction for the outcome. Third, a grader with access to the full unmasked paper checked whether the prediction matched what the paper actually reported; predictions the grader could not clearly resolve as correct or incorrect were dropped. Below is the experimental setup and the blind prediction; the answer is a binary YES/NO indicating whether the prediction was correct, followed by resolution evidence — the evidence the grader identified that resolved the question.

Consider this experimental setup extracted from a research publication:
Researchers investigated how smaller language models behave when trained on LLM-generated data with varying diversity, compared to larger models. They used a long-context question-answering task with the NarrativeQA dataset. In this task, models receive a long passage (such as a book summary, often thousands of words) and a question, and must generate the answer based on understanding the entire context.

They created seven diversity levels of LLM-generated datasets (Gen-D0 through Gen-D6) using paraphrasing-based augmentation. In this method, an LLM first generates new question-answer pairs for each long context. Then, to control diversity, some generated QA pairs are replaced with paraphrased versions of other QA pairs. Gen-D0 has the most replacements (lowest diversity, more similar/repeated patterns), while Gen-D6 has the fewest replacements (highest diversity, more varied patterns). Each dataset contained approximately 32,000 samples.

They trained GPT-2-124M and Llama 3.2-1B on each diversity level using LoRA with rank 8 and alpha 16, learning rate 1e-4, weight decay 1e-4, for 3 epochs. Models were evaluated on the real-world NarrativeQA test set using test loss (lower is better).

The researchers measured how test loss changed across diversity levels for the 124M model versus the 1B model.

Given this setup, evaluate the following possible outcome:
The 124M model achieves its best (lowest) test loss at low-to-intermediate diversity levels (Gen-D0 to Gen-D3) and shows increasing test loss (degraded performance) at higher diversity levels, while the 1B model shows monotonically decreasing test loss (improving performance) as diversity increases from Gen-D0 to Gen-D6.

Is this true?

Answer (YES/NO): NO